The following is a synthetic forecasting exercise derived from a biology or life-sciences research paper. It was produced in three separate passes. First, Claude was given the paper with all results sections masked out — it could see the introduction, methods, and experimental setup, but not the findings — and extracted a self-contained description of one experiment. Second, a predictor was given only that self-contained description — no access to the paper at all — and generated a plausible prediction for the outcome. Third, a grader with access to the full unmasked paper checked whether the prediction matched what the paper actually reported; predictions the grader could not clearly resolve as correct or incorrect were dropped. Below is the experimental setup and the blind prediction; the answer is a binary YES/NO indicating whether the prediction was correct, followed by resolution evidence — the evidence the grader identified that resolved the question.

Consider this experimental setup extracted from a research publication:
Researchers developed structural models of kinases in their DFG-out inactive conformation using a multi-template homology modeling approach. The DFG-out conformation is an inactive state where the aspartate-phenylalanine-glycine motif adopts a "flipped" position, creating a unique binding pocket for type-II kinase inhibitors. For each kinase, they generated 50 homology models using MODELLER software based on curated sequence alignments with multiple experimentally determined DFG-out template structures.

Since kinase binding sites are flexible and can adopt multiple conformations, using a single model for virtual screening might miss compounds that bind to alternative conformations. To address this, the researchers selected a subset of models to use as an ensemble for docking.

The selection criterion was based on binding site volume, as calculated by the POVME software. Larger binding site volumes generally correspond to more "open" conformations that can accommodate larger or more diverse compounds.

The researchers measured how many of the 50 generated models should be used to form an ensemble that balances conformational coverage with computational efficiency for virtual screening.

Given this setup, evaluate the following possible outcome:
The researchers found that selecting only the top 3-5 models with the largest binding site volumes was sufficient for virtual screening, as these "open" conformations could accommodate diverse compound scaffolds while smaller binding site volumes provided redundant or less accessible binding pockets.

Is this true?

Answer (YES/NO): NO